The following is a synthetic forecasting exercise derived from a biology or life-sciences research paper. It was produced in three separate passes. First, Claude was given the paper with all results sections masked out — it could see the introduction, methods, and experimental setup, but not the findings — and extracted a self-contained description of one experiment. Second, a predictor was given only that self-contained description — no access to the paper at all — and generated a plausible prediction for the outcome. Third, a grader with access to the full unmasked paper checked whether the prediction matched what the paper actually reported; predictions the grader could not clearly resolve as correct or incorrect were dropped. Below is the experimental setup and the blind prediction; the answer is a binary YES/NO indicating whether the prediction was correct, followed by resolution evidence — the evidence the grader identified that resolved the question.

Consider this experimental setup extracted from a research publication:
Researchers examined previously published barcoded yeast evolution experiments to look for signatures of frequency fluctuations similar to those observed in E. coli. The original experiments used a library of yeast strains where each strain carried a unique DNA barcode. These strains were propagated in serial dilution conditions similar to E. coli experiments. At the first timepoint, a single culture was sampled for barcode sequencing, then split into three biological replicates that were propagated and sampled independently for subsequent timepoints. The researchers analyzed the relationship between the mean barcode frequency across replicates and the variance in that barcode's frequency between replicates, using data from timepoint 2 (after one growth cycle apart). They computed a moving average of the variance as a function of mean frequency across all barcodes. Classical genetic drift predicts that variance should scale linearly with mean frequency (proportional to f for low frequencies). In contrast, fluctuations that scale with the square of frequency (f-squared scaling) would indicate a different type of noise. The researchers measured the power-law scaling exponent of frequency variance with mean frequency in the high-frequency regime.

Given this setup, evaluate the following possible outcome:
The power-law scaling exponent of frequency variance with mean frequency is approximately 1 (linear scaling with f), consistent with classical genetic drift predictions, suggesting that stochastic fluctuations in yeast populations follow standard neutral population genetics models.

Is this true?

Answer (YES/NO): NO